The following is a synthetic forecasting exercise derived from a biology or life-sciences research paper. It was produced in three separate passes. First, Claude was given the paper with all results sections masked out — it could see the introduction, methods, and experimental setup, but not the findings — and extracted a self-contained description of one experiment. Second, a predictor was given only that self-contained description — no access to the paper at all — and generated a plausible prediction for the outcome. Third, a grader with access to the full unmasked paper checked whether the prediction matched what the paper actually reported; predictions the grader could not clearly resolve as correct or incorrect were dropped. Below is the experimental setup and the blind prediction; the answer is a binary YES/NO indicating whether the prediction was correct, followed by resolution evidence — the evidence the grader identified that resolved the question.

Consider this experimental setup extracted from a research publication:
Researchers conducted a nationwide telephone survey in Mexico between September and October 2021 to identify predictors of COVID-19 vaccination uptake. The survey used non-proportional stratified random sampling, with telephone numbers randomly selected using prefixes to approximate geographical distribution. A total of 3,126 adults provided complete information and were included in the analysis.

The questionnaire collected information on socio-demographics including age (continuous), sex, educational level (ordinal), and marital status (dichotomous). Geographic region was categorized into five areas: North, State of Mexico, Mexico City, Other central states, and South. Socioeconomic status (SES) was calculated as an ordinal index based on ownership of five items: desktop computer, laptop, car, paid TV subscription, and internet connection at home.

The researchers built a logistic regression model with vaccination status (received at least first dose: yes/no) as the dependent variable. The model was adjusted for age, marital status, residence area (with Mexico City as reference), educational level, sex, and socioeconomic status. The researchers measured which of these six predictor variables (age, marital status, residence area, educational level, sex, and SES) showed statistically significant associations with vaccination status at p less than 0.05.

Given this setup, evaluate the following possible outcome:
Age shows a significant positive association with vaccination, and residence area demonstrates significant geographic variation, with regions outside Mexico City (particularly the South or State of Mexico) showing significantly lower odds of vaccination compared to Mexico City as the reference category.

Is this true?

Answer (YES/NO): NO